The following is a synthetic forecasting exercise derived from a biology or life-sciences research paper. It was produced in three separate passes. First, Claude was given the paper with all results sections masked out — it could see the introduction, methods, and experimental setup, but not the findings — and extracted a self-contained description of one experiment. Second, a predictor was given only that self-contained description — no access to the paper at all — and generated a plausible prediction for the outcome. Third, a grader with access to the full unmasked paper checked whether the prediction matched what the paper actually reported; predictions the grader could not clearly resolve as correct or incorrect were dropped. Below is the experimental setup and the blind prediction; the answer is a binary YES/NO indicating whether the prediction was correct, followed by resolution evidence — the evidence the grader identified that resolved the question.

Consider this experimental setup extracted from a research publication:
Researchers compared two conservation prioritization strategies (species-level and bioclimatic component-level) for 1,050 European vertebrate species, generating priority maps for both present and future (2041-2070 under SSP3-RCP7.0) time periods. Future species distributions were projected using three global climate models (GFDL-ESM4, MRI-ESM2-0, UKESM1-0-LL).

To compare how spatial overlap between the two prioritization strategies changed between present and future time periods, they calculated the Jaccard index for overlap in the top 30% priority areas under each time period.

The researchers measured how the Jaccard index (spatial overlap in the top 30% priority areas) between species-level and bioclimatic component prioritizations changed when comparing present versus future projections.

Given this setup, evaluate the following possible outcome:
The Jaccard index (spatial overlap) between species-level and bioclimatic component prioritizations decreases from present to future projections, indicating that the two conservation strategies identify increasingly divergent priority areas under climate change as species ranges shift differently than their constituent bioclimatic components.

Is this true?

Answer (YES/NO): YES